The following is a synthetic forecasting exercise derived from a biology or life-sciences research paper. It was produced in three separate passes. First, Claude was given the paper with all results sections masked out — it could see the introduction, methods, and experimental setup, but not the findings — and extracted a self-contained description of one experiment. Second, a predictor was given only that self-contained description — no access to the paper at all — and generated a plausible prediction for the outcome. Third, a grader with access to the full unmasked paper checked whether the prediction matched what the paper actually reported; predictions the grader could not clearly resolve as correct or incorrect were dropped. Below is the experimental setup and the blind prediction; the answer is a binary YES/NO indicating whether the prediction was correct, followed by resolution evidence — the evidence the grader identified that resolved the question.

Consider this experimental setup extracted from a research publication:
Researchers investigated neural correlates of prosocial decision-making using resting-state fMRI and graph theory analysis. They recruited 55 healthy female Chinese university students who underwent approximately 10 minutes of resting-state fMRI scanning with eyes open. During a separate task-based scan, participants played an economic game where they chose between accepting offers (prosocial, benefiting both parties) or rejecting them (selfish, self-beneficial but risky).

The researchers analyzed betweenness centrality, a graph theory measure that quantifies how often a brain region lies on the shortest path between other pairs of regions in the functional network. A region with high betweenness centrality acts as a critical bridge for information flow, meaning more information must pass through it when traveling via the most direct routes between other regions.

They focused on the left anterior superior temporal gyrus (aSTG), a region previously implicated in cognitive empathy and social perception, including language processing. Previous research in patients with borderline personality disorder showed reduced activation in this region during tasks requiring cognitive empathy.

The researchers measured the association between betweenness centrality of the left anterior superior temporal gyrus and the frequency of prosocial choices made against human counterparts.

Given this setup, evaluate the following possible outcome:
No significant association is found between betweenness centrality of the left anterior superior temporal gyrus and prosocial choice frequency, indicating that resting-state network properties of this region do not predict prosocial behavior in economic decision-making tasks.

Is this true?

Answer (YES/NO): NO